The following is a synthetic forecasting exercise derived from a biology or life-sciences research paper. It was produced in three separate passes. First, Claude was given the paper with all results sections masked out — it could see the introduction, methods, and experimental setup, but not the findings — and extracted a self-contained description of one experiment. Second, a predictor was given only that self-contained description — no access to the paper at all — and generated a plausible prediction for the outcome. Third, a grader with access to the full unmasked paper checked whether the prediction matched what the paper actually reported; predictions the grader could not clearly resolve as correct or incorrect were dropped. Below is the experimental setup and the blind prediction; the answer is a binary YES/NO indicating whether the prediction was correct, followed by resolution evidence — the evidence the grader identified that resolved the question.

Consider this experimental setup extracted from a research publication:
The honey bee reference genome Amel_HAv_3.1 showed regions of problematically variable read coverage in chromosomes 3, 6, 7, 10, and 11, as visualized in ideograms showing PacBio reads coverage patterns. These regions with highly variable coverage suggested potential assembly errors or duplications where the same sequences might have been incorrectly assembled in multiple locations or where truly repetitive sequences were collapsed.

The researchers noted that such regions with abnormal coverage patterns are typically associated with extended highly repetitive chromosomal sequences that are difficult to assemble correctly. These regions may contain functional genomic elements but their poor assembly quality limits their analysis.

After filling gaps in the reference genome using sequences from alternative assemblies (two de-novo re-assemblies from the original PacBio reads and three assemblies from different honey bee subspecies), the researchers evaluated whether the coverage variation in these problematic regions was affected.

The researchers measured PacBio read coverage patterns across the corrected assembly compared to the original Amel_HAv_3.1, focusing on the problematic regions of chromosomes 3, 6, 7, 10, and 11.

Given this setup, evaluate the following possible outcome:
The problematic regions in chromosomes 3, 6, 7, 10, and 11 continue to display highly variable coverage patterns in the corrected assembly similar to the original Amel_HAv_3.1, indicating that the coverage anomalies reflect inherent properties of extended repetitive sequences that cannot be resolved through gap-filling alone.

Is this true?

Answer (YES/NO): YES